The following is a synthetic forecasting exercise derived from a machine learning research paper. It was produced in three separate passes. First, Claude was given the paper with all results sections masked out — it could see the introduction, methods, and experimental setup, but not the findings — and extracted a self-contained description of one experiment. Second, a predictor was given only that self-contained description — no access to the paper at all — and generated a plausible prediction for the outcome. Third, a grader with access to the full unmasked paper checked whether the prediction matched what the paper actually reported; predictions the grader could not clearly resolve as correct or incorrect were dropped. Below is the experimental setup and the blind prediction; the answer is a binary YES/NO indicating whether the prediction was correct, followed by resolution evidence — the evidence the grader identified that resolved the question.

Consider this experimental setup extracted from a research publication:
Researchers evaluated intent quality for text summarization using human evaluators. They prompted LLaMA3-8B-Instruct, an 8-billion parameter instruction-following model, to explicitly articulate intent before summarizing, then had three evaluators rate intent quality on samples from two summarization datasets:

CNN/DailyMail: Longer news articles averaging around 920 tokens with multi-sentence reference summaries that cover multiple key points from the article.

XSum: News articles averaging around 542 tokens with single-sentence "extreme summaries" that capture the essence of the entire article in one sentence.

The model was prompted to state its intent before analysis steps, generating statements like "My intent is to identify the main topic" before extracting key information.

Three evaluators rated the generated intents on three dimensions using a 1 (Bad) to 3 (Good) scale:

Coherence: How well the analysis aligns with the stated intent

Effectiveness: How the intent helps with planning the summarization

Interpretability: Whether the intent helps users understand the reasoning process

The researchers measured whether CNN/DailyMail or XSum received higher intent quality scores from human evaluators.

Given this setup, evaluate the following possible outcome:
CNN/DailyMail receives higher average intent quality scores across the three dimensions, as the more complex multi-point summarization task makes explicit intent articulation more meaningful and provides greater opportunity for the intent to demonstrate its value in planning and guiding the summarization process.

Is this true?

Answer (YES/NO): YES